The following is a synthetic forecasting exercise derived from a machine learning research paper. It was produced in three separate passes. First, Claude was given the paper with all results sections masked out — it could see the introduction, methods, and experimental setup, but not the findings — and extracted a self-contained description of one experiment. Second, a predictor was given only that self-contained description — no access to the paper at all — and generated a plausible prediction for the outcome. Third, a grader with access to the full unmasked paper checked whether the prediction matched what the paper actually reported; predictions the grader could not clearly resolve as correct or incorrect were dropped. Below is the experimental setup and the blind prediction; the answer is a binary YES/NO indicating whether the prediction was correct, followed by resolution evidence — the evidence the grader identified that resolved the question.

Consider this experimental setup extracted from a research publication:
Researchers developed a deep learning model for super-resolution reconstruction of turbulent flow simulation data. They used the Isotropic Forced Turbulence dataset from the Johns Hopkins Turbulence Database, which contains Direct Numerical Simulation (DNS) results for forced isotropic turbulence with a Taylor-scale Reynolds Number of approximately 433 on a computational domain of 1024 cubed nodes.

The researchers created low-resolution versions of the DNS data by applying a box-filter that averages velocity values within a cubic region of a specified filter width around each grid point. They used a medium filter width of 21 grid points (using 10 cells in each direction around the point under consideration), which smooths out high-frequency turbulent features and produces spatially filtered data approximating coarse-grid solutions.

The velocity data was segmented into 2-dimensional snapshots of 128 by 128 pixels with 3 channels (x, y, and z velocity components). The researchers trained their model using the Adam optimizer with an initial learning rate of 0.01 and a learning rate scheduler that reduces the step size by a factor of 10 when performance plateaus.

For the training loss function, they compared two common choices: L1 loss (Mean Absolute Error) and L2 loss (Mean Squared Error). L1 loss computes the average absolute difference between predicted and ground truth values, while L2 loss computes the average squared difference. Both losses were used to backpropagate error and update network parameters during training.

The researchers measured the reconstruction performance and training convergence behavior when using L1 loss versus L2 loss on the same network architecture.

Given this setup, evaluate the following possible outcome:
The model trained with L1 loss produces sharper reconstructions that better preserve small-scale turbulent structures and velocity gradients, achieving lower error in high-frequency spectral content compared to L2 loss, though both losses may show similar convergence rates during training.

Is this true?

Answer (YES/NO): NO